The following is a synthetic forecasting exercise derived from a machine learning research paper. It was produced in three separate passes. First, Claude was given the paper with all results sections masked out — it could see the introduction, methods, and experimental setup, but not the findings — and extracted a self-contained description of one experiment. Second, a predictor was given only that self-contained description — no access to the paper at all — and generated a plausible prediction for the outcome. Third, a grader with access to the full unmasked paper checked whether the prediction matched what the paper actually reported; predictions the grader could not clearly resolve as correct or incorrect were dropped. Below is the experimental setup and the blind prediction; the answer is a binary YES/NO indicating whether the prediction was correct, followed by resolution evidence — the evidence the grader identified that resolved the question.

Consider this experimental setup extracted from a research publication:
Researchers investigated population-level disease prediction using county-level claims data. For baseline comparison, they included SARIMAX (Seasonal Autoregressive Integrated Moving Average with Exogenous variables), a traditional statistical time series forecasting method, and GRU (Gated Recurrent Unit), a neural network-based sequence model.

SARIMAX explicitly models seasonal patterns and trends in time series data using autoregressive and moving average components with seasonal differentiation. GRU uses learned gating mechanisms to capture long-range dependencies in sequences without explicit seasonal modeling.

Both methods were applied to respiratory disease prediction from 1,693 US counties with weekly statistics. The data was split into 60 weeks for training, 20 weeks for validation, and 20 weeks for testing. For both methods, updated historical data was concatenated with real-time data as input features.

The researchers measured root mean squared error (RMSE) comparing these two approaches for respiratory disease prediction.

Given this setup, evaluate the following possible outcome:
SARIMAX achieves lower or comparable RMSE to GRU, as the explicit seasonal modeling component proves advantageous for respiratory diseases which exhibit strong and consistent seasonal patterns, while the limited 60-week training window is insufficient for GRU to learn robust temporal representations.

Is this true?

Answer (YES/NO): NO